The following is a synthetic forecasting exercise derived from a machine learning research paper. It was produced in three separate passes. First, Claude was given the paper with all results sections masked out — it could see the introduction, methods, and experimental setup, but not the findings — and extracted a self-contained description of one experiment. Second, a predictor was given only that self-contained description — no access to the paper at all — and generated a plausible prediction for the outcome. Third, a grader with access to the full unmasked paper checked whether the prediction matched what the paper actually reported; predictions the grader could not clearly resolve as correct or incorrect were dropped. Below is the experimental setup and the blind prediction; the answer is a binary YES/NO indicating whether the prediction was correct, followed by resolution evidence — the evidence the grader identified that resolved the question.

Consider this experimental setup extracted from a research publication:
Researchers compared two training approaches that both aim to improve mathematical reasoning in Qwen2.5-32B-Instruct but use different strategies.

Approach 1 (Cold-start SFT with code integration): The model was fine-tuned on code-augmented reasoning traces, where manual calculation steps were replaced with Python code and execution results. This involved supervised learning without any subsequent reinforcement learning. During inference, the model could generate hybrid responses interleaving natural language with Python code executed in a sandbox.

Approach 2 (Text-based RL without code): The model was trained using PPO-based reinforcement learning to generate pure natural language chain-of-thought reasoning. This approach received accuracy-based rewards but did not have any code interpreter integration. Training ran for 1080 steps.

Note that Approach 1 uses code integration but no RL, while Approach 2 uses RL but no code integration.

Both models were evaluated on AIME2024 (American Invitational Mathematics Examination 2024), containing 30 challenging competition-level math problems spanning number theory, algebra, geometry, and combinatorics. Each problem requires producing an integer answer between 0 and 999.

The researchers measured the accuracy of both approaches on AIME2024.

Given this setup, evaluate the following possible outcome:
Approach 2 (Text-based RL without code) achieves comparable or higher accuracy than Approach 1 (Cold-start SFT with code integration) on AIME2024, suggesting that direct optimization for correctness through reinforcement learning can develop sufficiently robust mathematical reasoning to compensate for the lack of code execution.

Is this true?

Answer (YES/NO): YES